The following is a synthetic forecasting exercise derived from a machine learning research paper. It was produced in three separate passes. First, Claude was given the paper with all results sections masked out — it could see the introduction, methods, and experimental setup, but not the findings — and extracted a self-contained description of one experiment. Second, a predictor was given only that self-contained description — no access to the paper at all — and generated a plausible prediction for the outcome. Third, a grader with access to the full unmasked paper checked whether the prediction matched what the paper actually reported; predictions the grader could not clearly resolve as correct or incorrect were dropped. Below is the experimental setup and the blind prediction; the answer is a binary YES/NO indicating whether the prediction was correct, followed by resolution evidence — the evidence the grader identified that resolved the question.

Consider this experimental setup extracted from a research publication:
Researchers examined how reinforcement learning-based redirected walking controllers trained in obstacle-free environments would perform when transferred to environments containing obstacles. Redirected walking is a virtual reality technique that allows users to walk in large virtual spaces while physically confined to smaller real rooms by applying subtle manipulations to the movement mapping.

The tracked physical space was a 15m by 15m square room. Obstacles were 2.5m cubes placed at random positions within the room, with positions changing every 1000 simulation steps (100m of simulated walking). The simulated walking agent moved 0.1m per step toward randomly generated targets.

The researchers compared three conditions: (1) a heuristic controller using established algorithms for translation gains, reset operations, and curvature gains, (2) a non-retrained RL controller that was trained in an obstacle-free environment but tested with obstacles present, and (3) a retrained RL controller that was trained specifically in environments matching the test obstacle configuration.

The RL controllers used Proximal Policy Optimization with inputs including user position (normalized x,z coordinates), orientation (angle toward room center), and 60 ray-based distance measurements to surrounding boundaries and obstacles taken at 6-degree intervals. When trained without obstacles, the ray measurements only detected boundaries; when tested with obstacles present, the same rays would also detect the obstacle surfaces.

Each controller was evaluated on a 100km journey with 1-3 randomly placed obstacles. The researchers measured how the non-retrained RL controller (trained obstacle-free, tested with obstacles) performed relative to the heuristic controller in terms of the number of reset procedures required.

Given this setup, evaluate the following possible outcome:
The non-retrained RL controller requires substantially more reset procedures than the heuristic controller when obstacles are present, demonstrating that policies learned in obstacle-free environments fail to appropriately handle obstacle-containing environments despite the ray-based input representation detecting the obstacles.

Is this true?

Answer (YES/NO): NO